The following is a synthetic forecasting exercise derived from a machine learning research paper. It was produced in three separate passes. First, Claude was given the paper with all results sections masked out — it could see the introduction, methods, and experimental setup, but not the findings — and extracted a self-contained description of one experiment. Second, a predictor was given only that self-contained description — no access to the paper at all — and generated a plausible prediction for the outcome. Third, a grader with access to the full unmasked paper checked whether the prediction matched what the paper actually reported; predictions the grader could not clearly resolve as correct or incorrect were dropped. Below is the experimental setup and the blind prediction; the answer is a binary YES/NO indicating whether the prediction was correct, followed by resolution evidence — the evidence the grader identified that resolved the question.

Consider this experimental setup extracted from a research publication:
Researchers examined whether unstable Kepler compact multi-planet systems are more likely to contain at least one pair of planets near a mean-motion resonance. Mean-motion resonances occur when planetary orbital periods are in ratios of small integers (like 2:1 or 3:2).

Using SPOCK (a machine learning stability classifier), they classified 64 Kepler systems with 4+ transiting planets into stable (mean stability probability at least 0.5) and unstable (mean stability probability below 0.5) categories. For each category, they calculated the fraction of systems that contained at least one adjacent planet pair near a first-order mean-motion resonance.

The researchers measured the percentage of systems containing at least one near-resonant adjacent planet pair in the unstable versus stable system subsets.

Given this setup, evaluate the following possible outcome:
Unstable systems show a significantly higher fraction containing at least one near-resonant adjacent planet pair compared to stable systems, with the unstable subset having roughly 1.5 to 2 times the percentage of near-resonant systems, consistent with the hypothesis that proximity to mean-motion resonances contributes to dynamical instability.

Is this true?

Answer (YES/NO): NO